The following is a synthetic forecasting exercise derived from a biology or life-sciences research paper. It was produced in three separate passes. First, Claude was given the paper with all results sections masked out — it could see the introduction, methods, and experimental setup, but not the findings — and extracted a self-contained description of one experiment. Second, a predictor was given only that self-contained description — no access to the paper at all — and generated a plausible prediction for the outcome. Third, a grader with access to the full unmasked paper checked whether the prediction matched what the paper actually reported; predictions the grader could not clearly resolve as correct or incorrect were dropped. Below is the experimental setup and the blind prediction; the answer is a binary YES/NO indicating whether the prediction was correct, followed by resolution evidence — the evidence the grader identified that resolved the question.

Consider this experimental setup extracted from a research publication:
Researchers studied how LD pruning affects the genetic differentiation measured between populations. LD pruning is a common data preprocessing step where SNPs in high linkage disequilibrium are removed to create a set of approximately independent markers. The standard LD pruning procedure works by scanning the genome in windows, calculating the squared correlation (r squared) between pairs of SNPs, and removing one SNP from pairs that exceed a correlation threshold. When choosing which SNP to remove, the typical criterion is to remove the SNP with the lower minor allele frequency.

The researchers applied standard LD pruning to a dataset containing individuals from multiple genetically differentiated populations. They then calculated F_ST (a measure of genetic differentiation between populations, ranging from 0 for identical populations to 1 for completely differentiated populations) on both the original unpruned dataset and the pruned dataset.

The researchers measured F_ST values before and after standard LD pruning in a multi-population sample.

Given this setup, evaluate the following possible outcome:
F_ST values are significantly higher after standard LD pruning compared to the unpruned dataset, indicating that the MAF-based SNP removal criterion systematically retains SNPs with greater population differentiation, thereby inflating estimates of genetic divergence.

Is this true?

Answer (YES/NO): NO